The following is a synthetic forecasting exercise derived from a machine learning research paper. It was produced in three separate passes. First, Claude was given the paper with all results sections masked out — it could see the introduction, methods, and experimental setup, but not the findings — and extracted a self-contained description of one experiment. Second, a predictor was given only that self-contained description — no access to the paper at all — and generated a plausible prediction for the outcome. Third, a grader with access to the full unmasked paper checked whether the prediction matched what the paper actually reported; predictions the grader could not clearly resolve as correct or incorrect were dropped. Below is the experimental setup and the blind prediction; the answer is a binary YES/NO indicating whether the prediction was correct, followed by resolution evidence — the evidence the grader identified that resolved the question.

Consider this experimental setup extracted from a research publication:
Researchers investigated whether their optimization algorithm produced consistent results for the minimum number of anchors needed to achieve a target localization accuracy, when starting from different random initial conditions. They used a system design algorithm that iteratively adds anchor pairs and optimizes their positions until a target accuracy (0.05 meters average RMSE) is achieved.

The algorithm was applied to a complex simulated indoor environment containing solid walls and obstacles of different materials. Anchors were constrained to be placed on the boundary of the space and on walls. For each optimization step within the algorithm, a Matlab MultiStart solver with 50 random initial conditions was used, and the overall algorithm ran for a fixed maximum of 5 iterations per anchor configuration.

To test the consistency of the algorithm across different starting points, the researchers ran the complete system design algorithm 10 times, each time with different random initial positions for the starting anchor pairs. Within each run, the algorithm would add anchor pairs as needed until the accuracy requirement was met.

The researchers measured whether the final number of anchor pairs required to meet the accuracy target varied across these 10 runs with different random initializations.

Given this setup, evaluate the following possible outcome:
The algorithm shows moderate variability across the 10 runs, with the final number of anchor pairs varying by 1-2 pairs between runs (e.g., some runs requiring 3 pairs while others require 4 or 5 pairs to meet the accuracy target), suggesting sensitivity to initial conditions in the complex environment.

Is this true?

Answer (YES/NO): NO